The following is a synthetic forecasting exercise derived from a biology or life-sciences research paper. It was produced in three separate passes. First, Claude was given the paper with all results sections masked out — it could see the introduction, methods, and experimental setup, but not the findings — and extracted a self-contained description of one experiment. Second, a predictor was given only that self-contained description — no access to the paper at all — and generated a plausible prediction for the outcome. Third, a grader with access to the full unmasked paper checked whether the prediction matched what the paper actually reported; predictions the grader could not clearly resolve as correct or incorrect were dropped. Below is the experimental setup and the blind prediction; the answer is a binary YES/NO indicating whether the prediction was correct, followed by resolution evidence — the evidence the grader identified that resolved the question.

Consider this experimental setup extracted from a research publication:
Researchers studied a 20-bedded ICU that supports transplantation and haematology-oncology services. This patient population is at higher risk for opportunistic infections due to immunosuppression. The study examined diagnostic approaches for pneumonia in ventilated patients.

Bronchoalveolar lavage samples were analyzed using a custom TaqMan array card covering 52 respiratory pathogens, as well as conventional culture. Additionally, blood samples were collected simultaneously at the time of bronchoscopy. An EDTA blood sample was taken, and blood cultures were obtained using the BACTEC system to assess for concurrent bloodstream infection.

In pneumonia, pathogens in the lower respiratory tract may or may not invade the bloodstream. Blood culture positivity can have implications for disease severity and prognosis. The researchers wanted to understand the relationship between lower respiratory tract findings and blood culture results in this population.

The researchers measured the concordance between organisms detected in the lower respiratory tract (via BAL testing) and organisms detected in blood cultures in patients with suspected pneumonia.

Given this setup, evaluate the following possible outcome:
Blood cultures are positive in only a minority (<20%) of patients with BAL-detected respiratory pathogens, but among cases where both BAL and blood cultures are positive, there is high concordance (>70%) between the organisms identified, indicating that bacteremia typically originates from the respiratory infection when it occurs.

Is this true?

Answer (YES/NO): NO